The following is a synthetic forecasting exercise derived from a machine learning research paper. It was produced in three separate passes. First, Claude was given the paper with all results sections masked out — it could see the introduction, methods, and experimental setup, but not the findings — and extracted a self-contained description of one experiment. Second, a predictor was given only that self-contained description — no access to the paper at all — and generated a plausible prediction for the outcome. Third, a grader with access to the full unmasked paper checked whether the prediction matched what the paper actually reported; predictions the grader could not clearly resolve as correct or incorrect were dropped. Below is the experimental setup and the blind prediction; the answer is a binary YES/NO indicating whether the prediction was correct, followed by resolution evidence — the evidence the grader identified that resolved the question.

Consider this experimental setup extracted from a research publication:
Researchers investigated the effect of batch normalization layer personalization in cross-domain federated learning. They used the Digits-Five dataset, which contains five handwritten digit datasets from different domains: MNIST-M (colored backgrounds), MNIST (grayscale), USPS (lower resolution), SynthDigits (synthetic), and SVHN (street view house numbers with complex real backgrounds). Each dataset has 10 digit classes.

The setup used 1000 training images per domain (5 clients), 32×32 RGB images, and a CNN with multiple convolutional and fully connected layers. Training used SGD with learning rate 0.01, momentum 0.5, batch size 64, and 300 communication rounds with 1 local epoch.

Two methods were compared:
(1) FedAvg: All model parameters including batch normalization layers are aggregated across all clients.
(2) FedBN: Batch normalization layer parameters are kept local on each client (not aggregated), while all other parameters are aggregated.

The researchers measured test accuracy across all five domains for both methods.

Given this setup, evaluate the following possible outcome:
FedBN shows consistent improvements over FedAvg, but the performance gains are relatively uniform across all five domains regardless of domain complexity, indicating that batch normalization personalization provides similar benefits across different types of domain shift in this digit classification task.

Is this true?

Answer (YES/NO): NO